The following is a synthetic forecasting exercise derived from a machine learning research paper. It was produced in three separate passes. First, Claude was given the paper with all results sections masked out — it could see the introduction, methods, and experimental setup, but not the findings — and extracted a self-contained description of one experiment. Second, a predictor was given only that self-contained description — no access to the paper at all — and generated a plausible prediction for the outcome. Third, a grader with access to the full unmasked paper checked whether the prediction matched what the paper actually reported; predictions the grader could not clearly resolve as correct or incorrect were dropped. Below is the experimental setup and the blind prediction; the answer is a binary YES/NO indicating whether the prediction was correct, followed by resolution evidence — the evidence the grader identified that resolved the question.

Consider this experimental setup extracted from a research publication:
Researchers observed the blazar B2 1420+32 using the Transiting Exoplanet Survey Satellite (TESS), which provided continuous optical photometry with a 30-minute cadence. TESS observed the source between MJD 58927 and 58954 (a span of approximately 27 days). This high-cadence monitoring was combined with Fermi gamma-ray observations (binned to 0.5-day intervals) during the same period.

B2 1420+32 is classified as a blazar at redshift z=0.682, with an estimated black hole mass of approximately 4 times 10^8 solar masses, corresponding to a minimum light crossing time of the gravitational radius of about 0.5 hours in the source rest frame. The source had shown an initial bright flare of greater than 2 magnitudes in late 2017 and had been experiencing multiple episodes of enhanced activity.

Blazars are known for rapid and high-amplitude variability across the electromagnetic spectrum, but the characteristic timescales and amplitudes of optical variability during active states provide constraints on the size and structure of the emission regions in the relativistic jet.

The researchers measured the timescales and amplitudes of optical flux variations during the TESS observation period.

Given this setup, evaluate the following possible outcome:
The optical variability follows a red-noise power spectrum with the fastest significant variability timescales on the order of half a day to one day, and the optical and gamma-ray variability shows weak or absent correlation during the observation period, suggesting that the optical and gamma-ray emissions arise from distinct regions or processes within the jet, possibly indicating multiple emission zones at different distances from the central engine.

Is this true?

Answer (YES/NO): NO